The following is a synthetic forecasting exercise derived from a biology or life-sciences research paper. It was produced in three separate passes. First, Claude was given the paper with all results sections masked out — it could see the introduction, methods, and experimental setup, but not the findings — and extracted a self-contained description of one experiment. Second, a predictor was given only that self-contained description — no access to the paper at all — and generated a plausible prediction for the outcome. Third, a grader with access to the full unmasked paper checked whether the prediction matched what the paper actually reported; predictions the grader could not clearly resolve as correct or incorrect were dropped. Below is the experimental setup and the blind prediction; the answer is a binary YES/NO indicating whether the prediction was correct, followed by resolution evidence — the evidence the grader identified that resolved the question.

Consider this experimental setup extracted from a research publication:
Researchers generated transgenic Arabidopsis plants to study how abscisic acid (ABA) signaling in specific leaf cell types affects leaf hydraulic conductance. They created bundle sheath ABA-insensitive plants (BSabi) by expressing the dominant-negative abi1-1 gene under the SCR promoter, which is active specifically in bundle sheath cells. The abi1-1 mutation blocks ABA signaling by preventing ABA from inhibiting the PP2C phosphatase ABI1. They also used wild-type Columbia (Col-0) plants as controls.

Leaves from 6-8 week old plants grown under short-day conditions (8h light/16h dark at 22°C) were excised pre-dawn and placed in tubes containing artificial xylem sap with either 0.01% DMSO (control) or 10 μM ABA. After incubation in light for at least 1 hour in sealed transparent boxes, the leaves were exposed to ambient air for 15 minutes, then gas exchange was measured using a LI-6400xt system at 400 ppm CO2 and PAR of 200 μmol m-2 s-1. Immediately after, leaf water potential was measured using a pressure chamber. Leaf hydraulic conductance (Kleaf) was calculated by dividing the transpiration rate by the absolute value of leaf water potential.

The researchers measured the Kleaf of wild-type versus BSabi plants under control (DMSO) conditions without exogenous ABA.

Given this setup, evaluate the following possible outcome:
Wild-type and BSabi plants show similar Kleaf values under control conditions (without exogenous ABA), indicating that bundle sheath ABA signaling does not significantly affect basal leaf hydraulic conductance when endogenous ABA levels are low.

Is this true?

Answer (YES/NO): NO